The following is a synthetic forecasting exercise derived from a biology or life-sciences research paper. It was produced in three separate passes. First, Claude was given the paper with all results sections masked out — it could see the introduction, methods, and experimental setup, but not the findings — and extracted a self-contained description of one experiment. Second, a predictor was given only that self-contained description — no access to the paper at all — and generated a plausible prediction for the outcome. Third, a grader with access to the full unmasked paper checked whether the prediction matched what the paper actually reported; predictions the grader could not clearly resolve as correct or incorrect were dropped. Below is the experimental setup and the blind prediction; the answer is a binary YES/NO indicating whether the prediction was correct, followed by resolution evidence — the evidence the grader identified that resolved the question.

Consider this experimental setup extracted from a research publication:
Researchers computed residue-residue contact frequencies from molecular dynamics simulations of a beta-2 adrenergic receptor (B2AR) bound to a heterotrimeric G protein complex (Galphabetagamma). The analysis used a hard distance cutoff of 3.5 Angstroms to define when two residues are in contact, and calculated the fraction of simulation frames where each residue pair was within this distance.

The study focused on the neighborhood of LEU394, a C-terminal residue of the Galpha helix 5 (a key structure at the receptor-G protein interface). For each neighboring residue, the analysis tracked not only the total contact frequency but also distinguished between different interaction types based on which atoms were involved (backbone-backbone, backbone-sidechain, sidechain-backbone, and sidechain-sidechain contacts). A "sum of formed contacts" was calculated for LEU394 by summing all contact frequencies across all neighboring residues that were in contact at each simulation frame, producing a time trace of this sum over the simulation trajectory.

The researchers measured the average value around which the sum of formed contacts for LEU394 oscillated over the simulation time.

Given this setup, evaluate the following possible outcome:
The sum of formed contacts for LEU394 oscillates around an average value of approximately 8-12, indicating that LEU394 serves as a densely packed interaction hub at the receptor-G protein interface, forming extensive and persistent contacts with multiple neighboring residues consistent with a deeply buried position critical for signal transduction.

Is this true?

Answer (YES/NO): NO